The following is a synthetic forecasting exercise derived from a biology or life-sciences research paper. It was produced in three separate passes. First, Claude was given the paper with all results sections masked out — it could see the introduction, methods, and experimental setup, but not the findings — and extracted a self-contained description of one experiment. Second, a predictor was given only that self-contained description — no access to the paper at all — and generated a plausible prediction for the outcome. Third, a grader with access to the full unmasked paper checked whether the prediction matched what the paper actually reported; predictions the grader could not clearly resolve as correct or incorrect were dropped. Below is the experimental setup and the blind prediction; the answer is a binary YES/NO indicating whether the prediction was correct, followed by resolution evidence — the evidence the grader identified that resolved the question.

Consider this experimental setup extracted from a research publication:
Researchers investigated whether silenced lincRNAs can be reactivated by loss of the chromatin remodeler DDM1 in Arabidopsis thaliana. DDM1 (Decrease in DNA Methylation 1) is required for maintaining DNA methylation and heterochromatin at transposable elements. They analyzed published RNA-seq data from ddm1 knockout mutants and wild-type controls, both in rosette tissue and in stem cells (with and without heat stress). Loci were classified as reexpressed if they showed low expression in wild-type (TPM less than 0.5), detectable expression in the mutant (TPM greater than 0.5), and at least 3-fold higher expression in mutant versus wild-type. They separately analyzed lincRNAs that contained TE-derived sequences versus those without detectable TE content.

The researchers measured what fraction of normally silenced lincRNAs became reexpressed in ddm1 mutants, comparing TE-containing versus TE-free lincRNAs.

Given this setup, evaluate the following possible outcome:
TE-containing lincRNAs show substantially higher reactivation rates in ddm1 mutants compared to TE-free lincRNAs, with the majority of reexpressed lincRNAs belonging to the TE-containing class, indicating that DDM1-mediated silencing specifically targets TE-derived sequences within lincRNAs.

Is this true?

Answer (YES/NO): YES